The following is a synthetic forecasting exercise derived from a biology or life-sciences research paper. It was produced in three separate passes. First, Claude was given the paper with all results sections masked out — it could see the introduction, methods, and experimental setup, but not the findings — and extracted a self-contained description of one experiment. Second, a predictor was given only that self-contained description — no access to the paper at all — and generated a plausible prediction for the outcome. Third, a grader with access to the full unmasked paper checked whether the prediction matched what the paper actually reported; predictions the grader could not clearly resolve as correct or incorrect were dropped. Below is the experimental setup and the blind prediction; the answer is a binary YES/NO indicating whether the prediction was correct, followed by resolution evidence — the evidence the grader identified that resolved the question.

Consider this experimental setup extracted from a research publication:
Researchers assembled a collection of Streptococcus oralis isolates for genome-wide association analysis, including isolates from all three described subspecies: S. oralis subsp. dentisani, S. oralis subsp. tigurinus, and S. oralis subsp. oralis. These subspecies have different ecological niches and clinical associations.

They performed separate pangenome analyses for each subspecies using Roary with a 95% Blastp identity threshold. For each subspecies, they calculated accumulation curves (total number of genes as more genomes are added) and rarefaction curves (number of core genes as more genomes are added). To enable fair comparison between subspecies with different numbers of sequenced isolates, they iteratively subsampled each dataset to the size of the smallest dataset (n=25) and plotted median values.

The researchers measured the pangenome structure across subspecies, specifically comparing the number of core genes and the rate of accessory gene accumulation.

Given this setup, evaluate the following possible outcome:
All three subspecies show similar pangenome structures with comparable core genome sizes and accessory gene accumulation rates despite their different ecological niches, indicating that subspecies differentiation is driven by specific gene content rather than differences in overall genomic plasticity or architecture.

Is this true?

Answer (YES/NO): NO